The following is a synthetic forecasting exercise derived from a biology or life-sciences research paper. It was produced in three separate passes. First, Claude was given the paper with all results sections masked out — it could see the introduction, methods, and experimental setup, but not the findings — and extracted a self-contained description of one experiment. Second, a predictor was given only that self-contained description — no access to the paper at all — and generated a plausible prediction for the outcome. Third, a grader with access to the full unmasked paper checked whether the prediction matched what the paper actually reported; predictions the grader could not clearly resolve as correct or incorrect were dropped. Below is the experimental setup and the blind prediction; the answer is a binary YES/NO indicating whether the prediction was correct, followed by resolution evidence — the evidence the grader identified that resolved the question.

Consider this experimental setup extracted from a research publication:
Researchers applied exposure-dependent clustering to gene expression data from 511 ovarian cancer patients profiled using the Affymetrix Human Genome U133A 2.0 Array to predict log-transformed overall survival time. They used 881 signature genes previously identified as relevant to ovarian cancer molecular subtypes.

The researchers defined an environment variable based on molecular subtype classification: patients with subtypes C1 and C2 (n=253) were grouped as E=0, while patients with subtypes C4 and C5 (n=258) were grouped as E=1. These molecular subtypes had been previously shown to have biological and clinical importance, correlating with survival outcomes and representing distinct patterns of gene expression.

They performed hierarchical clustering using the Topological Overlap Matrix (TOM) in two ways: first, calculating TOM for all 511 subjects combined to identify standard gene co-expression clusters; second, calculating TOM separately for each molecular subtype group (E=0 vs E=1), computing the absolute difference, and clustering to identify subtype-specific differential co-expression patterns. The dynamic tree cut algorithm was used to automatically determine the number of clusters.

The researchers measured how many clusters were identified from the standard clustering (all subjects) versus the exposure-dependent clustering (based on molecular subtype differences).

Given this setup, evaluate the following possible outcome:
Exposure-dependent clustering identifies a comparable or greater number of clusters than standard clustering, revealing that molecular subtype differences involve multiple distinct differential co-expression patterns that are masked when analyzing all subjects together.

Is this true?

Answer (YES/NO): YES